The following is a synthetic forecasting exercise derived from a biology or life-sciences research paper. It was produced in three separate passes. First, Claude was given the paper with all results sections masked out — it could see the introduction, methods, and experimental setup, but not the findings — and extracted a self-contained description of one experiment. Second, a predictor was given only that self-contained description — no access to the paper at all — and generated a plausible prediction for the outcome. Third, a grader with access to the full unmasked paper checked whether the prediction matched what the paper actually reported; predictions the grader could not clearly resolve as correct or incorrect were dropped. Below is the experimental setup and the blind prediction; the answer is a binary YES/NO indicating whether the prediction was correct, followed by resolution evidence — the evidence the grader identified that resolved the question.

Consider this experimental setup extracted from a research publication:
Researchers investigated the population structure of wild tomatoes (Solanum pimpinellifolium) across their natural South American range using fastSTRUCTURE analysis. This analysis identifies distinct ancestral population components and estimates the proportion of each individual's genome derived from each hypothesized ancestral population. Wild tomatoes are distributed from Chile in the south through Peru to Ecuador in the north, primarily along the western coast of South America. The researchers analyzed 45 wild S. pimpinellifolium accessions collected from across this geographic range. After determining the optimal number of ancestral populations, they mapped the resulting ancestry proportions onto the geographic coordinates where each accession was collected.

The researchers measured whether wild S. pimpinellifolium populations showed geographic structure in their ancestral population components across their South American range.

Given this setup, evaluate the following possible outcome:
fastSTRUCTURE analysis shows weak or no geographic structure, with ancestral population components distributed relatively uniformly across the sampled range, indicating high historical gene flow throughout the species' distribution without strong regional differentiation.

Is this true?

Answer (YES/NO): NO